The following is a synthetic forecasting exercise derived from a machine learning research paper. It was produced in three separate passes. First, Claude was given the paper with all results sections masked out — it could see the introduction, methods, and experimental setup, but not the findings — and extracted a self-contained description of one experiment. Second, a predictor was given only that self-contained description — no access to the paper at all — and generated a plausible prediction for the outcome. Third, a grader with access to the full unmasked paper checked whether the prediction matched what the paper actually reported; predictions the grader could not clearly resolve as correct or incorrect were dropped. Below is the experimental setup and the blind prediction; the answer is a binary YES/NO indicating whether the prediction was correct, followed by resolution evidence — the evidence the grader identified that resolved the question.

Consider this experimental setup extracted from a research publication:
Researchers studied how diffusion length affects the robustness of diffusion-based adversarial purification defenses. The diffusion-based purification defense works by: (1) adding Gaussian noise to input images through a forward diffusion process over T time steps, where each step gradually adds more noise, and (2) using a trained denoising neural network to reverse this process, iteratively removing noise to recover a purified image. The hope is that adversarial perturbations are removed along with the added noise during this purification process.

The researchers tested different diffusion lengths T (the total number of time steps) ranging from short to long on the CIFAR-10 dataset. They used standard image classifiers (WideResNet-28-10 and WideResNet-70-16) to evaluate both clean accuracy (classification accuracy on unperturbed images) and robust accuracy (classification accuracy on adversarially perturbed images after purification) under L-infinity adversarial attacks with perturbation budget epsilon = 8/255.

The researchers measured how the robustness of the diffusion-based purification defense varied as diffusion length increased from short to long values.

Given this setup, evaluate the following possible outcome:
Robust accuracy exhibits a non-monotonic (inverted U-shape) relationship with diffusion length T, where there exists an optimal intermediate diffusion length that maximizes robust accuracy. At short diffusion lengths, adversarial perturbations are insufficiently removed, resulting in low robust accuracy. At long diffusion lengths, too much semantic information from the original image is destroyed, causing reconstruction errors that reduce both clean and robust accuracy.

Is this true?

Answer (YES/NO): NO